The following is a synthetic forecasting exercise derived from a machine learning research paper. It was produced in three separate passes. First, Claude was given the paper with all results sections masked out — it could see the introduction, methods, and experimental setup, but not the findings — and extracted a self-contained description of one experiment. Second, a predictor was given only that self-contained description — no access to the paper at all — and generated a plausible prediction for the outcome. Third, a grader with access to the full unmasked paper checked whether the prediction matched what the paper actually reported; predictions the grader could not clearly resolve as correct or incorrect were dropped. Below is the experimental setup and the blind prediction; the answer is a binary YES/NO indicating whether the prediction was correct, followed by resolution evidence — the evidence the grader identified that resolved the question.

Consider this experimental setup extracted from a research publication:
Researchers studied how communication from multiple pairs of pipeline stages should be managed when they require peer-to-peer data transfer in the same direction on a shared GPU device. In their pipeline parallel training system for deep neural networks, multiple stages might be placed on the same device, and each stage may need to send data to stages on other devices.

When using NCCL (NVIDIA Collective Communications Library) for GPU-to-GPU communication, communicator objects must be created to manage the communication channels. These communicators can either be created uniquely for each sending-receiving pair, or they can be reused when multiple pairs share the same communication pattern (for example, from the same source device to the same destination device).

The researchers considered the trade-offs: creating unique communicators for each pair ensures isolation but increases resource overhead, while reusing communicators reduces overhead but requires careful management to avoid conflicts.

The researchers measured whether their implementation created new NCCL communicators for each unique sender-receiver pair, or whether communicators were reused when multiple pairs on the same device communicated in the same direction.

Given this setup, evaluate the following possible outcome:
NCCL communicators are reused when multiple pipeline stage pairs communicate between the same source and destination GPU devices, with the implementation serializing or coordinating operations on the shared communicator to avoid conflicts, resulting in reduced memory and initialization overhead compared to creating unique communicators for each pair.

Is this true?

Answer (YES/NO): YES